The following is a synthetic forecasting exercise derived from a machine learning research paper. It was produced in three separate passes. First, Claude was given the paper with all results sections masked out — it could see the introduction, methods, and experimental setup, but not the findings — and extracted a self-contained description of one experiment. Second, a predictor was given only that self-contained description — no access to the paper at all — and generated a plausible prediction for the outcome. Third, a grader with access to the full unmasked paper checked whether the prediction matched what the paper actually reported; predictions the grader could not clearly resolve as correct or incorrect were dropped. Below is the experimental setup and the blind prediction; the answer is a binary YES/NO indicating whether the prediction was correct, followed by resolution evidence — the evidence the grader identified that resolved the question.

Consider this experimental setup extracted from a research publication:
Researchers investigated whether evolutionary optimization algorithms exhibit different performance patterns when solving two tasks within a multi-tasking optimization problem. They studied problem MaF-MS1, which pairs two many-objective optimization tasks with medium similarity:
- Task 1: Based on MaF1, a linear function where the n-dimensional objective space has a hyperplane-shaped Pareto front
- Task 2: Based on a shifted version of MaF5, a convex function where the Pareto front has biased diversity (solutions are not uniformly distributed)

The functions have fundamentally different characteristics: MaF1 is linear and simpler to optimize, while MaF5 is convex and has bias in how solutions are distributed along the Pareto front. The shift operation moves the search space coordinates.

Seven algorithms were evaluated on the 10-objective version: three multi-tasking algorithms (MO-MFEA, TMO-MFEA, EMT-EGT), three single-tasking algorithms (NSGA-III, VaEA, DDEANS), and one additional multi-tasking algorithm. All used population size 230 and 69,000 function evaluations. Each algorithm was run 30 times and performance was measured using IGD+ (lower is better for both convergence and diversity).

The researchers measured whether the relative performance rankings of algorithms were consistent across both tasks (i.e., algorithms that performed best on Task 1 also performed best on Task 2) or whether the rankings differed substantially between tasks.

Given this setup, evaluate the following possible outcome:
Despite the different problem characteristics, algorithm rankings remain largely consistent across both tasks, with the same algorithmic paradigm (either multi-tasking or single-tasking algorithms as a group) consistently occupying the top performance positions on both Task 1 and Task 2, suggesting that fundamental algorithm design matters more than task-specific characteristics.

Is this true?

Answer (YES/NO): NO